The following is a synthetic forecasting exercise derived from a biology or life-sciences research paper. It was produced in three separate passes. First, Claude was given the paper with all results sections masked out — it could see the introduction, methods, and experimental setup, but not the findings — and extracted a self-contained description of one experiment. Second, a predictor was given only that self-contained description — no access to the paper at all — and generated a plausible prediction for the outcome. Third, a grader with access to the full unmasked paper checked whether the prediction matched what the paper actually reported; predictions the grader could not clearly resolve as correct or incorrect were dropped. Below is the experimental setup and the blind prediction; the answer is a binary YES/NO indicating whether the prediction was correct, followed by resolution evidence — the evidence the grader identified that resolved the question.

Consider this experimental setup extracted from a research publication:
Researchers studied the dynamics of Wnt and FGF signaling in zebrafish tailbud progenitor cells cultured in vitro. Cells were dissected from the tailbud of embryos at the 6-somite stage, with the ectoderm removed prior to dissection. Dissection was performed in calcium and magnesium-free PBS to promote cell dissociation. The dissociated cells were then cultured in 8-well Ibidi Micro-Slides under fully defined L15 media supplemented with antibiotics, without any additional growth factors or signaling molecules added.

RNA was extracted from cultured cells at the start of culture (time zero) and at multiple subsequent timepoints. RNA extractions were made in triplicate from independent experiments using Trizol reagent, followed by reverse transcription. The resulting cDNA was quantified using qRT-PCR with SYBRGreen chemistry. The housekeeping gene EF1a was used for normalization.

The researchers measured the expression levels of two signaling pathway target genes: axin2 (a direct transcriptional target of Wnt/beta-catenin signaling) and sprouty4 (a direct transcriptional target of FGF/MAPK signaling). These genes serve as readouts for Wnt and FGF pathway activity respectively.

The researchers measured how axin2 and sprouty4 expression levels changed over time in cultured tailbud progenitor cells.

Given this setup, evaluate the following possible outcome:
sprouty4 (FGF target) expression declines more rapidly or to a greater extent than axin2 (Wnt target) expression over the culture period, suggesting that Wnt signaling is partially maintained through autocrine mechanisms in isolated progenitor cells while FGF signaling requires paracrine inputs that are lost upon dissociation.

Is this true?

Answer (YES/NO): NO